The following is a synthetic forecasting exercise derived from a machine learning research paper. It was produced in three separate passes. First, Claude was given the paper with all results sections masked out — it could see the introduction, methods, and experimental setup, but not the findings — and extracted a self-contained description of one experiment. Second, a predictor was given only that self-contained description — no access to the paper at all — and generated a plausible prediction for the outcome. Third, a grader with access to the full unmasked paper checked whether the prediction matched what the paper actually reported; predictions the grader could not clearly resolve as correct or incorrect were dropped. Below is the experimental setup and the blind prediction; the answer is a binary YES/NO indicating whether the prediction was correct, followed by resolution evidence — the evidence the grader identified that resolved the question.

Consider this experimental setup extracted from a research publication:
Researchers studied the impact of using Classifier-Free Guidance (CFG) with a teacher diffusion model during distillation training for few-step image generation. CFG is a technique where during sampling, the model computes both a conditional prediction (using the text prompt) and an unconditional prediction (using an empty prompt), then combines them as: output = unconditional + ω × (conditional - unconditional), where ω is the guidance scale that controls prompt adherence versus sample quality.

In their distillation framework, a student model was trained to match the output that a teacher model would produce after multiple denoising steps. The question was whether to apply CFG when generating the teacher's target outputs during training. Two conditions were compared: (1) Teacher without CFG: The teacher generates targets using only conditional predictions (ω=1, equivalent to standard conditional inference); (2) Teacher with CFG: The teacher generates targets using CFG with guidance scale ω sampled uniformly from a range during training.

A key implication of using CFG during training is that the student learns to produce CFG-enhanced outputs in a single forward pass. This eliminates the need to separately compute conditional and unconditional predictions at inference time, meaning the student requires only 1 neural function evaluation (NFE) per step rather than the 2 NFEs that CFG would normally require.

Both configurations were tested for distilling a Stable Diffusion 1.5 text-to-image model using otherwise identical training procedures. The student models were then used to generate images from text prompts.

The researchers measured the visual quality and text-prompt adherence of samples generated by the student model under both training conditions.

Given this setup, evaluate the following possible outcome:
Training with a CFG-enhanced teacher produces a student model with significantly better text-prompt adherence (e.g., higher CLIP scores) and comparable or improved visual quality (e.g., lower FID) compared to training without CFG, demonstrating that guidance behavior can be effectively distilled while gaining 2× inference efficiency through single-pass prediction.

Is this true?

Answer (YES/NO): NO